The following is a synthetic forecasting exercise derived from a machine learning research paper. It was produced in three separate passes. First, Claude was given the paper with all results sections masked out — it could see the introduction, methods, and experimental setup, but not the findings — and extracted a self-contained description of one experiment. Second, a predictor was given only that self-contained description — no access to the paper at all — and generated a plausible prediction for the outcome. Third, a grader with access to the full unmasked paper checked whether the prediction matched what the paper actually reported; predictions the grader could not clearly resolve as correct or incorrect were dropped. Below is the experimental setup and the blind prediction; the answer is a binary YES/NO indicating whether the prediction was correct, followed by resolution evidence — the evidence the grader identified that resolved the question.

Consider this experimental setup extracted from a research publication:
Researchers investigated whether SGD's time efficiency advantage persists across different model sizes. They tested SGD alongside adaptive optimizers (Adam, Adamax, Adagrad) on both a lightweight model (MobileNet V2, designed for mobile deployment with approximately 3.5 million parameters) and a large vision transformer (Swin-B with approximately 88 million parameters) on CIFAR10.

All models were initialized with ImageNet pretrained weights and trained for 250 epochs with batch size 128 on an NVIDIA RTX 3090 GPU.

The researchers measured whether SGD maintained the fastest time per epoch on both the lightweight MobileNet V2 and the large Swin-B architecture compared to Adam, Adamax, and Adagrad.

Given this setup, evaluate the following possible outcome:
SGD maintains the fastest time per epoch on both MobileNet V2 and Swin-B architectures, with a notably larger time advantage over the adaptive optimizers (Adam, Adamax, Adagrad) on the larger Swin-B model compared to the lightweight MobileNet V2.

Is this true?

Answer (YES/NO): NO